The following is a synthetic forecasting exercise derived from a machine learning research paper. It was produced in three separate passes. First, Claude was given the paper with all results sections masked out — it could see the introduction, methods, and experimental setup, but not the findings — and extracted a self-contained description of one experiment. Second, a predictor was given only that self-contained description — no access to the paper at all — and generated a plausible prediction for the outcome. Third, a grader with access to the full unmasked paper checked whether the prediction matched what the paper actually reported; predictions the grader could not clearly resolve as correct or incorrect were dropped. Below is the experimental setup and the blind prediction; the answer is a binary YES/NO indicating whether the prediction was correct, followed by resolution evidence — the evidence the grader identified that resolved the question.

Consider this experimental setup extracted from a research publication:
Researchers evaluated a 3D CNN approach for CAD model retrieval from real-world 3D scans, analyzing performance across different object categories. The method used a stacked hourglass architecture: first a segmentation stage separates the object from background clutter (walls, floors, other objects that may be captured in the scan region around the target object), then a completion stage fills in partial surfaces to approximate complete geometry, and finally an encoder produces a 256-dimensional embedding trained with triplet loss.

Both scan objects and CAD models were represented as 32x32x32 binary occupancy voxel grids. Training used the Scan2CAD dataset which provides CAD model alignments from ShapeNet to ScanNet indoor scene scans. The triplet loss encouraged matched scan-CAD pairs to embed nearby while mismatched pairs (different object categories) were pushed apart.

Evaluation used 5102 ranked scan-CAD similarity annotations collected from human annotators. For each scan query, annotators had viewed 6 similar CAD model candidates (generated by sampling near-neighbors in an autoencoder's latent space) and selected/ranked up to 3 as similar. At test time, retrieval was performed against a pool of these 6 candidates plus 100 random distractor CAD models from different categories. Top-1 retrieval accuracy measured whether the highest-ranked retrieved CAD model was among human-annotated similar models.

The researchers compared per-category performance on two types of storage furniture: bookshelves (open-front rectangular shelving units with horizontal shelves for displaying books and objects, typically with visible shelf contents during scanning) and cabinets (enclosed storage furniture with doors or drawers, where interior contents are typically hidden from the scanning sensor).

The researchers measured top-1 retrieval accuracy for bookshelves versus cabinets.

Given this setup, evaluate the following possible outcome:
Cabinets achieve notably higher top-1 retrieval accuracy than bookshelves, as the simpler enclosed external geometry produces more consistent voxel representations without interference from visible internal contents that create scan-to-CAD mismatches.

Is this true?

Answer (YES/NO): YES